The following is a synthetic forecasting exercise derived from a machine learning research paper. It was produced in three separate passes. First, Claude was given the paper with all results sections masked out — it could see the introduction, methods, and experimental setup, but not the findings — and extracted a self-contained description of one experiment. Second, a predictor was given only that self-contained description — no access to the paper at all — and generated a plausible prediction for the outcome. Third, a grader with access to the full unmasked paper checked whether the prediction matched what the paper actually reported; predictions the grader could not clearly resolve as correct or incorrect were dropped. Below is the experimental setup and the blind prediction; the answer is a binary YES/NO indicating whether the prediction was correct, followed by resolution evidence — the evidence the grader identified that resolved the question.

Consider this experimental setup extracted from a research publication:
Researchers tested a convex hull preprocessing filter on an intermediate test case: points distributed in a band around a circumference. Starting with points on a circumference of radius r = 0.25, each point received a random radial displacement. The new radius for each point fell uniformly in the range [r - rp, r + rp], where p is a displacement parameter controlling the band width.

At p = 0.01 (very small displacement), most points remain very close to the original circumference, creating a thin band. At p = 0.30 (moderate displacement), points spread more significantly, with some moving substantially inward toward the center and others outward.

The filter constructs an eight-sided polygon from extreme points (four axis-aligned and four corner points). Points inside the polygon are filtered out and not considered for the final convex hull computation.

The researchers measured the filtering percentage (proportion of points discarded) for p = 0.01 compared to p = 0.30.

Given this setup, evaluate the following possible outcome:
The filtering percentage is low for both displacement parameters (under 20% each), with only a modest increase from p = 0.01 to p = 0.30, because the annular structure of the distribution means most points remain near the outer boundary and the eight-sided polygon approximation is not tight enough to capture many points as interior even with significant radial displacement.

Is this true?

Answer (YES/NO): NO